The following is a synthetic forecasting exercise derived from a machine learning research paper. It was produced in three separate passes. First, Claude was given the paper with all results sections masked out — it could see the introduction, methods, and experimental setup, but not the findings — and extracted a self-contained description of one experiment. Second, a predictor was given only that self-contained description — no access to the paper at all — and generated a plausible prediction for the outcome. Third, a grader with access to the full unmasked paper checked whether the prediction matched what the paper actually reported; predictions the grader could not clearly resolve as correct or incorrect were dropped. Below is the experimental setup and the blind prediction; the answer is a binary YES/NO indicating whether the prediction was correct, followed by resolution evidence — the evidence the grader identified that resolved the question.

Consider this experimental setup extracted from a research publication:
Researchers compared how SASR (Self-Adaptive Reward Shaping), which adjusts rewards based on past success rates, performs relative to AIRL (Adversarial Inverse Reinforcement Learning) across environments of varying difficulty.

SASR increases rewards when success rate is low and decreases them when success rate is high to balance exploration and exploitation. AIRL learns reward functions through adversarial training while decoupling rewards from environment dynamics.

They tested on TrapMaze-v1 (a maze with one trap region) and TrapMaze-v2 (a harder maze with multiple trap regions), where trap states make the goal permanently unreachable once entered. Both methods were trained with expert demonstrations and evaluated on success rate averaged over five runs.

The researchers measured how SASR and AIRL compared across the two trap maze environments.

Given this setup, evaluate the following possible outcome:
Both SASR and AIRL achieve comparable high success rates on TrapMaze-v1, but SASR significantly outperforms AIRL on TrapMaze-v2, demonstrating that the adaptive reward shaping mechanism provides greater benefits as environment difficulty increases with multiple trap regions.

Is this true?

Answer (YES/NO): NO